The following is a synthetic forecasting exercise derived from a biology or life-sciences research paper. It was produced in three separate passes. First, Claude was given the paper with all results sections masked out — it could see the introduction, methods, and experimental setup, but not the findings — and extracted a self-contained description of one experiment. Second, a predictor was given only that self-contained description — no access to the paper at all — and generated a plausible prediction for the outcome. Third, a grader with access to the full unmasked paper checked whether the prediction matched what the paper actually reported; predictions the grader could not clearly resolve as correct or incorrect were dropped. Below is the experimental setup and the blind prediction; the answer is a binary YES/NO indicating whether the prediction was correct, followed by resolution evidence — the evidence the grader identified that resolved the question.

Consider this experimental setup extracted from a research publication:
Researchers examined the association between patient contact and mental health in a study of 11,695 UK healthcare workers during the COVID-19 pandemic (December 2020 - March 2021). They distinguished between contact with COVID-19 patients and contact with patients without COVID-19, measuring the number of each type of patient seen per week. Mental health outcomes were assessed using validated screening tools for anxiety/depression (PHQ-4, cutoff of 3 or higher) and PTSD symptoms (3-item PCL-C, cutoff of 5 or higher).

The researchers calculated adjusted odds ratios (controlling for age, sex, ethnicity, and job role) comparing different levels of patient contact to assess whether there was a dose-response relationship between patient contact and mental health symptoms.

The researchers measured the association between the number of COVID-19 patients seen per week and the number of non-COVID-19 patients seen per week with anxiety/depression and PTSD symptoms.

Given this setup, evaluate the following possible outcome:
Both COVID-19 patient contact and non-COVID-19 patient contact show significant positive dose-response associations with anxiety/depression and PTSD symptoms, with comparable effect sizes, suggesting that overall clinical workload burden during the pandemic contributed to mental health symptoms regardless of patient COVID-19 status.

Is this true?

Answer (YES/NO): NO